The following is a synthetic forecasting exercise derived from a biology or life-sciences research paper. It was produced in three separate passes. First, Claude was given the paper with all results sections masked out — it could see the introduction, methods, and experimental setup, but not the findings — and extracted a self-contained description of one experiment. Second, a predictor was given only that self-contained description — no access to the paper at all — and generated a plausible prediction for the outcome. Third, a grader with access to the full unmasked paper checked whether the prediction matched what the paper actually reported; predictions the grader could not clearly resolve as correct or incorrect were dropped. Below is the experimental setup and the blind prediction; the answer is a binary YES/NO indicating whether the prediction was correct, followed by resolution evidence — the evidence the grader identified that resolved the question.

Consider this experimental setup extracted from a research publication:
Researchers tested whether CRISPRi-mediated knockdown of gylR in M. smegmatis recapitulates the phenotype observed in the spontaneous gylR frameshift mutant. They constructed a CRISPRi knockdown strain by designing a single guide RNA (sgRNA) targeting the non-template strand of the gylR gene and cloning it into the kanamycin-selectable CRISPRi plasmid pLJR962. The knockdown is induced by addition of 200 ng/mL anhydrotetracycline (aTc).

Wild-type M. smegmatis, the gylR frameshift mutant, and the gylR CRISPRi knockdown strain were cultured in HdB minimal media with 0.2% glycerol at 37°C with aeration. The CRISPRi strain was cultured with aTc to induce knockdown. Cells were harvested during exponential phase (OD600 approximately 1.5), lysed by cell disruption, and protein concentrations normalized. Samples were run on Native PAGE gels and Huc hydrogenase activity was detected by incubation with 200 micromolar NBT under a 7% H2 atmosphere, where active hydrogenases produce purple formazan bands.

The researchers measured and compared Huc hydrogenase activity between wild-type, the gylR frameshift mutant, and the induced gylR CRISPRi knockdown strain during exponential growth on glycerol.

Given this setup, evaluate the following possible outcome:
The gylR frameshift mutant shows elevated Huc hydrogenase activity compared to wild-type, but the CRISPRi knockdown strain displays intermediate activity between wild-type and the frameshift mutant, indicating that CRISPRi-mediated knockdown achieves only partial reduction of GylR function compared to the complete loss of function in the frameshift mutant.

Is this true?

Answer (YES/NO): NO